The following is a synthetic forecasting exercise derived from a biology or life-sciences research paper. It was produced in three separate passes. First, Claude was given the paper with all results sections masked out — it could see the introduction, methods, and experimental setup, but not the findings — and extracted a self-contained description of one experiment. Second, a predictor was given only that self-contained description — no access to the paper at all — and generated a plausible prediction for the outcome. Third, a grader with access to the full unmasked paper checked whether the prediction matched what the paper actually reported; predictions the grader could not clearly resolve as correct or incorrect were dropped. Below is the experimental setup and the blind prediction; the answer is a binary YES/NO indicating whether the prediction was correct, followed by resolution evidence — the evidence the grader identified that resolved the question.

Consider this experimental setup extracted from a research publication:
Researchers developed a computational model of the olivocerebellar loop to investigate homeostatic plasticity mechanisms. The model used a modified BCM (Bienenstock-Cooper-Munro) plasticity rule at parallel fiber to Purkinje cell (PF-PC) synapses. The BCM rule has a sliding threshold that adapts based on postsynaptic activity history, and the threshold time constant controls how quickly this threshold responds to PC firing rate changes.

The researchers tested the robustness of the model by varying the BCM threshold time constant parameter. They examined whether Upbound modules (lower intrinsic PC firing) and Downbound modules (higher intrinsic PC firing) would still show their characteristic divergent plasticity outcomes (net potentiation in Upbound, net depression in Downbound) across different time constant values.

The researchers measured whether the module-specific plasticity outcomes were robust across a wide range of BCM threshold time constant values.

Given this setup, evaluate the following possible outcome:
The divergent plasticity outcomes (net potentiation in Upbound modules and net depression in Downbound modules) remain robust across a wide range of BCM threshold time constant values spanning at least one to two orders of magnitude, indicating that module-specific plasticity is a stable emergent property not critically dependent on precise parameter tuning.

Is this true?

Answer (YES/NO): NO